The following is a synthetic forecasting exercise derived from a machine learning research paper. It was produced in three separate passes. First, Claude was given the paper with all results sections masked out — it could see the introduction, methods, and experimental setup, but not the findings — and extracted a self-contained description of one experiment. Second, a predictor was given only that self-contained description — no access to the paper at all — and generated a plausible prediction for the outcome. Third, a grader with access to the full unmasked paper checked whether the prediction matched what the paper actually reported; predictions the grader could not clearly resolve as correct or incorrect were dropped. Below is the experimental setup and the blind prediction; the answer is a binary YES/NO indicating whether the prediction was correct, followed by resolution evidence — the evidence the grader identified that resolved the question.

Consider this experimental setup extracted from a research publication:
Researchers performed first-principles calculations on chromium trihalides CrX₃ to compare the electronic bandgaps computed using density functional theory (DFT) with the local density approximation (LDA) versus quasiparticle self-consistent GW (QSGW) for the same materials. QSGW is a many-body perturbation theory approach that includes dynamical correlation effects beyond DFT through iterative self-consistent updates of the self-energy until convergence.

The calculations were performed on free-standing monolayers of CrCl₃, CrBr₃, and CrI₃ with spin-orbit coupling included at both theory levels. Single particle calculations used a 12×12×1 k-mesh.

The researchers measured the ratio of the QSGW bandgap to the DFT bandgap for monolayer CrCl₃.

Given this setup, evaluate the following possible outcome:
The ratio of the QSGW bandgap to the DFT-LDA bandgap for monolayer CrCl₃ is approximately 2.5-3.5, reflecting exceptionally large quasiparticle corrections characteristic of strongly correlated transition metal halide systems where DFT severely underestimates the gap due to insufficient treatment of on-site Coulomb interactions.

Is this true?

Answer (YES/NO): NO